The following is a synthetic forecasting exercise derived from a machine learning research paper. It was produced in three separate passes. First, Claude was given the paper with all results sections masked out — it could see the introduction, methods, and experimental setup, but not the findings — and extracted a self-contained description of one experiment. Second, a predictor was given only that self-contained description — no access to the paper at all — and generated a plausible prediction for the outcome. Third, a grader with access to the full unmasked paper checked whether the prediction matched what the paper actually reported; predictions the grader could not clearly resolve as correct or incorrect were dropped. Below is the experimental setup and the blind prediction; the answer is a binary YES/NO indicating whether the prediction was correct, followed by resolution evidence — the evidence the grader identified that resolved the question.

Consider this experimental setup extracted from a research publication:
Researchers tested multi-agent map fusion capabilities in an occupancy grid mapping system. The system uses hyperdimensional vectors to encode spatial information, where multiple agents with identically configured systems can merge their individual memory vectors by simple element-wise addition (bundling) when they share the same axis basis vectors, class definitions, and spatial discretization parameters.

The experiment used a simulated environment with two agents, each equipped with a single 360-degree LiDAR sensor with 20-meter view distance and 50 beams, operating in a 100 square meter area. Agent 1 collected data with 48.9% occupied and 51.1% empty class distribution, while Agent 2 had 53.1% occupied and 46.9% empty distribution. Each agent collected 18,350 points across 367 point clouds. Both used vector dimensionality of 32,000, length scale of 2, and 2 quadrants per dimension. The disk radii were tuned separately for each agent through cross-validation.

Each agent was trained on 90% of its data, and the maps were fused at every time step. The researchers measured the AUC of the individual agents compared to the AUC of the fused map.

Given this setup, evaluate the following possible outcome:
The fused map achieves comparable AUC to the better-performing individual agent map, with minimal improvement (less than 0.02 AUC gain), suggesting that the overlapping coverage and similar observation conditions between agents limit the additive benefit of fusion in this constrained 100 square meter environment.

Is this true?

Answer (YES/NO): NO